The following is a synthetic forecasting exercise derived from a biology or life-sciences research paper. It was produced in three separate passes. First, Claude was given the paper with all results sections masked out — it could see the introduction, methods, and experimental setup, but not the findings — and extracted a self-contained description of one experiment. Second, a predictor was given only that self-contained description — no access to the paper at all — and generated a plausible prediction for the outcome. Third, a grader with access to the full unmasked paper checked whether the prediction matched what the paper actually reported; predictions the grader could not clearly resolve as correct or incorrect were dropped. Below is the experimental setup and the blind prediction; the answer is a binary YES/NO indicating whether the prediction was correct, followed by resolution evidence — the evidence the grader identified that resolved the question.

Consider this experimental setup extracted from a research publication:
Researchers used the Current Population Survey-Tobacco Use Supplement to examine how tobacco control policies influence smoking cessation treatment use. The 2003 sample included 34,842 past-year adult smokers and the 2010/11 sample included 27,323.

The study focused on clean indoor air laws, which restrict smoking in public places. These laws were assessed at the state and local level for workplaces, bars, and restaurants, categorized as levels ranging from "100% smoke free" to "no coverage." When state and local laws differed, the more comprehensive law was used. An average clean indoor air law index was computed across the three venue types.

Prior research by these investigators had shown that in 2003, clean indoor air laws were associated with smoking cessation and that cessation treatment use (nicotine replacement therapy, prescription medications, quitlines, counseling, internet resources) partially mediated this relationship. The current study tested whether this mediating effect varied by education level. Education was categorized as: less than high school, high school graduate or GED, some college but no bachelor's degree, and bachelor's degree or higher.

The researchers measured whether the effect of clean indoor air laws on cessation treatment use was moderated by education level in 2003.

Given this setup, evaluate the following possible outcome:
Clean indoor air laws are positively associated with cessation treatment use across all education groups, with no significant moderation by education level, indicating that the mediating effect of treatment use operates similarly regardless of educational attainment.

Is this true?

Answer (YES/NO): NO